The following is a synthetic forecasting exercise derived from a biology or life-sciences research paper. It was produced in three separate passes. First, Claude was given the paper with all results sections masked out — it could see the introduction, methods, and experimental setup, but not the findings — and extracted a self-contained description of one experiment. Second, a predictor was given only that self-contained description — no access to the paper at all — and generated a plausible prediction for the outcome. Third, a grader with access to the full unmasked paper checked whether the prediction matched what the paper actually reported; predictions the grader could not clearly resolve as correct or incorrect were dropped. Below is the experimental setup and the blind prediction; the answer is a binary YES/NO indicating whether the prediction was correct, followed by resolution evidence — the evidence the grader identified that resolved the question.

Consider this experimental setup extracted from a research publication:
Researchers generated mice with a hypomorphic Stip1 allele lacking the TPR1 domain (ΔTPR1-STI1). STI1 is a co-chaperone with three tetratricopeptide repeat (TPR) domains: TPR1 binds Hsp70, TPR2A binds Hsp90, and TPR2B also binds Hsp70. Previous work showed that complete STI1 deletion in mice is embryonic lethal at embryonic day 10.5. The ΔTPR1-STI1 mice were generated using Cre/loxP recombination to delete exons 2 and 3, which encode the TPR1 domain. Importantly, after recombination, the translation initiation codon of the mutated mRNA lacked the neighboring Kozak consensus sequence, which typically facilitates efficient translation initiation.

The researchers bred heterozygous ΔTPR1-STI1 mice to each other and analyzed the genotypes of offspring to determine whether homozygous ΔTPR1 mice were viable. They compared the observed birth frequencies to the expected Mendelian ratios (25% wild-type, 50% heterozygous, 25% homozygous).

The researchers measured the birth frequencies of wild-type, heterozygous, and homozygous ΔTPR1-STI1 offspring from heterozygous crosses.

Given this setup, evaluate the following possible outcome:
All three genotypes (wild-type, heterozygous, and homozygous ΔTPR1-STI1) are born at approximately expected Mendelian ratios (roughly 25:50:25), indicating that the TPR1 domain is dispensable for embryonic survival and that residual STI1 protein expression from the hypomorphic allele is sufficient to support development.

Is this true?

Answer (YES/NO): NO